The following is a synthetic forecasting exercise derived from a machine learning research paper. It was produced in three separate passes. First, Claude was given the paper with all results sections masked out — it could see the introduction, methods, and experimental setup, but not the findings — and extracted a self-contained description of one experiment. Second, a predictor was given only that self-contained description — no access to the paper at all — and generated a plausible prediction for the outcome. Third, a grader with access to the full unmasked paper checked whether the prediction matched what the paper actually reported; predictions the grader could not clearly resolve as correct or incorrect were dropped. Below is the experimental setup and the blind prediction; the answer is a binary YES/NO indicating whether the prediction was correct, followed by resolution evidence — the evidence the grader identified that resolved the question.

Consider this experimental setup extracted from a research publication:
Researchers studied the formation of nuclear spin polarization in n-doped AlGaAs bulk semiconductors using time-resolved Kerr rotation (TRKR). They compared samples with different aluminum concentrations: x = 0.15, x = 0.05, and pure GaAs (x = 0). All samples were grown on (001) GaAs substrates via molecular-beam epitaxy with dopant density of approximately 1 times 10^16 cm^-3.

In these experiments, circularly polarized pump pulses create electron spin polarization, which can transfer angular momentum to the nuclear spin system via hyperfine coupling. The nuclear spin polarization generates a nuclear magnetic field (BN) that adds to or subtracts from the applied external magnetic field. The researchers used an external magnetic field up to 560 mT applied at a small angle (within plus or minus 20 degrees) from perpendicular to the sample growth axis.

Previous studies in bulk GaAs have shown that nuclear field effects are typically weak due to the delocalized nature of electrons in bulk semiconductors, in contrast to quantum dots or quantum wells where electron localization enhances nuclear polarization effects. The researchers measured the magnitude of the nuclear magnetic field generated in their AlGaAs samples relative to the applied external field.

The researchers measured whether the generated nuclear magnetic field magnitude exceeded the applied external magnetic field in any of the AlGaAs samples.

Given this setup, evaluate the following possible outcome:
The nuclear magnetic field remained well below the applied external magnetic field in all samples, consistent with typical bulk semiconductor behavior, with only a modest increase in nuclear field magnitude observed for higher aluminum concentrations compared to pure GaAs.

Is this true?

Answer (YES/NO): NO